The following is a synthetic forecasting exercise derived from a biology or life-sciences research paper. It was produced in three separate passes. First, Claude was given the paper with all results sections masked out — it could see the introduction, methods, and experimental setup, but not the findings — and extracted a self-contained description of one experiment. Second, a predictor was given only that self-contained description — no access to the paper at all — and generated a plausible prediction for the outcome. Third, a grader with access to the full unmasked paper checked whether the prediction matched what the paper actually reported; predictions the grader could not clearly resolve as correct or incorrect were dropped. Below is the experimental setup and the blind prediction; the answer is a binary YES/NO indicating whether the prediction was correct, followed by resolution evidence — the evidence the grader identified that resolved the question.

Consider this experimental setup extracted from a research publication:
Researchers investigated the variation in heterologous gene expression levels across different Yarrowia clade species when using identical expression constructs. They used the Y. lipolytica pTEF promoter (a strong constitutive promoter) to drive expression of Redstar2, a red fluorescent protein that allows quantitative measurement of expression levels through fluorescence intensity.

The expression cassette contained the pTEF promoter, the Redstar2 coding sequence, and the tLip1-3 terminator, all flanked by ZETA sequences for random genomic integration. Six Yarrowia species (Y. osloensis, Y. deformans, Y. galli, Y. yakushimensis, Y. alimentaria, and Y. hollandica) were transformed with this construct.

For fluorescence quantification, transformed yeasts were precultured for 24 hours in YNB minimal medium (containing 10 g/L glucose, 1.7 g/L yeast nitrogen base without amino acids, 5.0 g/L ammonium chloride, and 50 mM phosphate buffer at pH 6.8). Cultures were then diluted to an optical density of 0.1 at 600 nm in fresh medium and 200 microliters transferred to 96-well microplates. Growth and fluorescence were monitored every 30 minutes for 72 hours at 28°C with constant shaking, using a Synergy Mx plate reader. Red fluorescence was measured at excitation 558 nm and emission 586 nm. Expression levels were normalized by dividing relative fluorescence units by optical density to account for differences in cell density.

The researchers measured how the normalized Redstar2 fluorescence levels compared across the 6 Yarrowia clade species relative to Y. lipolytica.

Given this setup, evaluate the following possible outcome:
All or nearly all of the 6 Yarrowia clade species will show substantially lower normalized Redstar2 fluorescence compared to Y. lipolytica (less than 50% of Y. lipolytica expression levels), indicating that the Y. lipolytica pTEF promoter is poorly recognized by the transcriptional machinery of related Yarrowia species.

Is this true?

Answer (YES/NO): NO